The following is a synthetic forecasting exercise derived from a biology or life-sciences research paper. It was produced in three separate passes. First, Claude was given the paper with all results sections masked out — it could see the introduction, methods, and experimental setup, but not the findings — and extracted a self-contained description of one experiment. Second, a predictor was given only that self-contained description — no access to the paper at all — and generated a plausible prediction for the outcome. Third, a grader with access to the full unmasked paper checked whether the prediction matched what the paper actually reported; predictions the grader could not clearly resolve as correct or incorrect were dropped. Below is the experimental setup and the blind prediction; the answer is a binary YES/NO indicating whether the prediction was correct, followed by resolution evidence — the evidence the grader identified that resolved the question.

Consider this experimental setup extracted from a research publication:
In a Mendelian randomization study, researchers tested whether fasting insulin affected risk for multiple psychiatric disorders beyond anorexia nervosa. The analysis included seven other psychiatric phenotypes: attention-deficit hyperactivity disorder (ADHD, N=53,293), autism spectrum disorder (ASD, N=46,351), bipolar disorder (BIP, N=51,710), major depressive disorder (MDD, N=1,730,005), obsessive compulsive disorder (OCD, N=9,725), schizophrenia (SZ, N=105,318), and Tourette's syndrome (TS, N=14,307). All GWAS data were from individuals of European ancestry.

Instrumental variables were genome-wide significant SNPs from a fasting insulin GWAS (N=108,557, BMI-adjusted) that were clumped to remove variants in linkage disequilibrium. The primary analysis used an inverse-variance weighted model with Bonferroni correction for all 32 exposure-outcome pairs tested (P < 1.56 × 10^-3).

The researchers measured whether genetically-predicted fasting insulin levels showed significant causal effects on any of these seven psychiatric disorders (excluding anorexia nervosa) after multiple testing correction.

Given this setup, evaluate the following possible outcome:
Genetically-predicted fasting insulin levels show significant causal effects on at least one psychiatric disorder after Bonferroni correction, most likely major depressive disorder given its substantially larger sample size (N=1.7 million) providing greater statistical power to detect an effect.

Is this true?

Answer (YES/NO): NO